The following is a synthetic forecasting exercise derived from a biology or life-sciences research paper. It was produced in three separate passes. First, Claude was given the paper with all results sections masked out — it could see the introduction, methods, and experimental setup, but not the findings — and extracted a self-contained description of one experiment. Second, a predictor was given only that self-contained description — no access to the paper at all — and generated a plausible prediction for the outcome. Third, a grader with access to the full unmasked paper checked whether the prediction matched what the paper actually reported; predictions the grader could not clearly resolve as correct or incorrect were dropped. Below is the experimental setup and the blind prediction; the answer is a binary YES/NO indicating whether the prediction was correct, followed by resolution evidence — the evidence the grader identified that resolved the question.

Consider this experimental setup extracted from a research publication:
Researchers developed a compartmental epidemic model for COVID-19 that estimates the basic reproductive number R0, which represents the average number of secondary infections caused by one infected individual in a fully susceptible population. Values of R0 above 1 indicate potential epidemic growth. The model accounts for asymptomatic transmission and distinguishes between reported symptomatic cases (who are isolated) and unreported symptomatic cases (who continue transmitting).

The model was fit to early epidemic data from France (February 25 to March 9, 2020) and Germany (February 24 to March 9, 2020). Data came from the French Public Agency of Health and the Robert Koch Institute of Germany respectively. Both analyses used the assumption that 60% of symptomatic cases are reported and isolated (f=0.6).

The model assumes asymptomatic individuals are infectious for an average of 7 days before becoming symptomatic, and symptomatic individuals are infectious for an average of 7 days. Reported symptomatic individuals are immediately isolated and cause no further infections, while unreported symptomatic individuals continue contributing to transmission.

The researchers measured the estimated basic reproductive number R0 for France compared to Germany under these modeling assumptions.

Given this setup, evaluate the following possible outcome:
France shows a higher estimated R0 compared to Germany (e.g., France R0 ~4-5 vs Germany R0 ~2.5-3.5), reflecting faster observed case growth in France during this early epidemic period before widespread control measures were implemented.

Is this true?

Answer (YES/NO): NO